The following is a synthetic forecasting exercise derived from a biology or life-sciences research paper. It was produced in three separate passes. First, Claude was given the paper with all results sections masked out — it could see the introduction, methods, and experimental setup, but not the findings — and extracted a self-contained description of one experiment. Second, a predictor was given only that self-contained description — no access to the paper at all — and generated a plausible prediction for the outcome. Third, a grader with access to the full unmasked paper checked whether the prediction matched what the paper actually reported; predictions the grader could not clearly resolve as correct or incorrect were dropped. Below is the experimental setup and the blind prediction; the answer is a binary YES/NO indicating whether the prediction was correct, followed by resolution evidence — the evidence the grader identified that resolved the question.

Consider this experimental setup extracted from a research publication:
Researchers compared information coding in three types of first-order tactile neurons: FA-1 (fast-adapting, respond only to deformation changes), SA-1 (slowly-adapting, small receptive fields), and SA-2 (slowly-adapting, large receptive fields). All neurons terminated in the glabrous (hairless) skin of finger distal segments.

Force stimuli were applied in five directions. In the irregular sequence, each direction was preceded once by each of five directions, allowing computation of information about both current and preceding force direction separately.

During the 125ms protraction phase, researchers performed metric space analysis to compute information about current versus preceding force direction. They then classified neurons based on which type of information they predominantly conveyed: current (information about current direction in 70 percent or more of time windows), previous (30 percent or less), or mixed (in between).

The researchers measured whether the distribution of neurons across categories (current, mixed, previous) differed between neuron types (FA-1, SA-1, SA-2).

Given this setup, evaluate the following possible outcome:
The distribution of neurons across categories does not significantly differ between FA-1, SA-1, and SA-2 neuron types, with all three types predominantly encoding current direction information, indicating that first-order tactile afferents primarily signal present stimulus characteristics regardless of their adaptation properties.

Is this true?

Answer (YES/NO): YES